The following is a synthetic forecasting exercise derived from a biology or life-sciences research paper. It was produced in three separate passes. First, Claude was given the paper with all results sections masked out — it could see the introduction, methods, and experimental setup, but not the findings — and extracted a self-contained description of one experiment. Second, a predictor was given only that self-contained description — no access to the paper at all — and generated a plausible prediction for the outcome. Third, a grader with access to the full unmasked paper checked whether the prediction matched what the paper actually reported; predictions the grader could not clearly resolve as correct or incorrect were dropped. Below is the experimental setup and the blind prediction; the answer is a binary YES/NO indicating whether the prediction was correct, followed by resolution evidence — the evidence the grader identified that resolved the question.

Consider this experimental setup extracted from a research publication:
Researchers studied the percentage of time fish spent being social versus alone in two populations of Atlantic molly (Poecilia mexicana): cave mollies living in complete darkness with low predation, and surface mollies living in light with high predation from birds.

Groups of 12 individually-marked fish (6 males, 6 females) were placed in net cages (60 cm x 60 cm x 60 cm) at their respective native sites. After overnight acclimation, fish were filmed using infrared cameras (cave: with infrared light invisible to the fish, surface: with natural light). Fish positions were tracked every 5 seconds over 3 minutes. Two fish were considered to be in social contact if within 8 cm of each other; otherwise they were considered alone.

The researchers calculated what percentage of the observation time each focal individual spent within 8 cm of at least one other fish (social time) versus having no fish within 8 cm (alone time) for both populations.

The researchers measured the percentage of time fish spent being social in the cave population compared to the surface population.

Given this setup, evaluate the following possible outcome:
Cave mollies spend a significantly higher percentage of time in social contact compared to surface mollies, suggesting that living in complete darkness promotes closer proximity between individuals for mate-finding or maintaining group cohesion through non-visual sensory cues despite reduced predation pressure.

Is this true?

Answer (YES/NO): NO